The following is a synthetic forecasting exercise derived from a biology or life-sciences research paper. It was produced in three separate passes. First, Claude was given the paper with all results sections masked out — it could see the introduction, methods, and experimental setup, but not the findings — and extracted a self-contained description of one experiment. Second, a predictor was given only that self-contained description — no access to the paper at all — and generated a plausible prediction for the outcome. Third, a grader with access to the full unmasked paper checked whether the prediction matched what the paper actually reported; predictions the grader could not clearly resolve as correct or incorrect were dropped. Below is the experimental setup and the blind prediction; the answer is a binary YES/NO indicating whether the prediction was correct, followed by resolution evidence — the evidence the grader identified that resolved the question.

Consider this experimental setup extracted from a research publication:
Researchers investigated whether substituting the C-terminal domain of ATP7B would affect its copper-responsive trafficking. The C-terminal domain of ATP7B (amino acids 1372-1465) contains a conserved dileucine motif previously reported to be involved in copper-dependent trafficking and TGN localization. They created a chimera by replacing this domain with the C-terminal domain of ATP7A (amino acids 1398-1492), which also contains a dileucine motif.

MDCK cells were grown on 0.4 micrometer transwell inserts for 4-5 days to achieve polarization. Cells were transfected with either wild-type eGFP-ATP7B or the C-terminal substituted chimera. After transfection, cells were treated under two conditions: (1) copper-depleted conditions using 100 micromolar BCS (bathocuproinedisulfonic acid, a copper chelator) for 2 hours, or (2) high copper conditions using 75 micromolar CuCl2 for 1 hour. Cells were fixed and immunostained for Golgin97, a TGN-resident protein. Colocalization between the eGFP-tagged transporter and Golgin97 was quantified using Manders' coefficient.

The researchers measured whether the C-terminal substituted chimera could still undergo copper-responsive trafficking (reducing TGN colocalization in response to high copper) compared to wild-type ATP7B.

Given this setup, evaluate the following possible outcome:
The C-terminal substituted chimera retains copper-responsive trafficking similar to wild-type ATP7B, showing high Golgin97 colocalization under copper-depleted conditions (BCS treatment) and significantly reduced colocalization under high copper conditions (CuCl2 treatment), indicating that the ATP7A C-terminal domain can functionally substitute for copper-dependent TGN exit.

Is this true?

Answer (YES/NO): YES